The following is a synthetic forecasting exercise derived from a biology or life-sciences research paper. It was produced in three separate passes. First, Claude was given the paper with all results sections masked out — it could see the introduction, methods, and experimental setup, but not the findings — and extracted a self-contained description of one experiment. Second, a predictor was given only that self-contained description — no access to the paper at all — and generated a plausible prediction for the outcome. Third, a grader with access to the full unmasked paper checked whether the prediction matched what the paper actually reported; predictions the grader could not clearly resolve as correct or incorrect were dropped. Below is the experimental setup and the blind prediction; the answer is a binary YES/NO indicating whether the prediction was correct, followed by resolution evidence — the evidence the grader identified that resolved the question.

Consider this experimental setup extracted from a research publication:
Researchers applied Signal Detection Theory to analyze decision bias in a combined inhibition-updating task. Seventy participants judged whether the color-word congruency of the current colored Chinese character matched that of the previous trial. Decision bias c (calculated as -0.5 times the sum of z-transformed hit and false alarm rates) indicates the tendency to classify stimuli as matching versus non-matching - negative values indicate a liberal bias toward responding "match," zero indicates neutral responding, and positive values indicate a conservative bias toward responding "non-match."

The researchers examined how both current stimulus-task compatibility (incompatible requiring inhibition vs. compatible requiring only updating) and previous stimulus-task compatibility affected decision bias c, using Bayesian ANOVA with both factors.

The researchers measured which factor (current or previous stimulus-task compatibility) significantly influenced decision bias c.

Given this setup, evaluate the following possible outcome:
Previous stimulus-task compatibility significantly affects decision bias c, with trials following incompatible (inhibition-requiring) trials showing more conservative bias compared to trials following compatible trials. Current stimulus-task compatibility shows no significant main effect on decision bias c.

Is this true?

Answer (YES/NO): NO